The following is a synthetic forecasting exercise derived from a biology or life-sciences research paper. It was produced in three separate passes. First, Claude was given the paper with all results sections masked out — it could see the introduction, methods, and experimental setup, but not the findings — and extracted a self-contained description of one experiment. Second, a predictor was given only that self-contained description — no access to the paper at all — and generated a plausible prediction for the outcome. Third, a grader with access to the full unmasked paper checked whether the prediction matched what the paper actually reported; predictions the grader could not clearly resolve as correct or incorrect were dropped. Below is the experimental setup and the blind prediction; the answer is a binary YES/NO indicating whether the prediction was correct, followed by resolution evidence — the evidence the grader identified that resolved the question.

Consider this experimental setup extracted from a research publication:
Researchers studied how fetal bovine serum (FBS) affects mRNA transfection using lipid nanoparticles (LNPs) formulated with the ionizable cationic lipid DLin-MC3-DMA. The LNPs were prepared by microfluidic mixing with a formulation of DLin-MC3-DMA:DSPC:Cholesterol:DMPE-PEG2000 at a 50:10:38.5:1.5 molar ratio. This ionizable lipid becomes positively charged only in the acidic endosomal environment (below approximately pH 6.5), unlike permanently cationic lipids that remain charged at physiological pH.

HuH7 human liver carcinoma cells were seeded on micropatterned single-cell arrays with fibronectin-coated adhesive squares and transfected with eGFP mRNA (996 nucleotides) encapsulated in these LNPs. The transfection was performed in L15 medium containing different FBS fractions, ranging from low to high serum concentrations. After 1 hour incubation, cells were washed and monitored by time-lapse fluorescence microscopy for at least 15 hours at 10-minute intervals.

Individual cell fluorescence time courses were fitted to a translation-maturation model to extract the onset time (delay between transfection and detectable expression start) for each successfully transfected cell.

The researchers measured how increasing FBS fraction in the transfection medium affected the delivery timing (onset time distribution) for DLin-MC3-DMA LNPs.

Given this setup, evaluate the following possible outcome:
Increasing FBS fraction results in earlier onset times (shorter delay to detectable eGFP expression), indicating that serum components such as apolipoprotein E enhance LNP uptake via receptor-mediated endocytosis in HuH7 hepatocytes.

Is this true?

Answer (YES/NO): YES